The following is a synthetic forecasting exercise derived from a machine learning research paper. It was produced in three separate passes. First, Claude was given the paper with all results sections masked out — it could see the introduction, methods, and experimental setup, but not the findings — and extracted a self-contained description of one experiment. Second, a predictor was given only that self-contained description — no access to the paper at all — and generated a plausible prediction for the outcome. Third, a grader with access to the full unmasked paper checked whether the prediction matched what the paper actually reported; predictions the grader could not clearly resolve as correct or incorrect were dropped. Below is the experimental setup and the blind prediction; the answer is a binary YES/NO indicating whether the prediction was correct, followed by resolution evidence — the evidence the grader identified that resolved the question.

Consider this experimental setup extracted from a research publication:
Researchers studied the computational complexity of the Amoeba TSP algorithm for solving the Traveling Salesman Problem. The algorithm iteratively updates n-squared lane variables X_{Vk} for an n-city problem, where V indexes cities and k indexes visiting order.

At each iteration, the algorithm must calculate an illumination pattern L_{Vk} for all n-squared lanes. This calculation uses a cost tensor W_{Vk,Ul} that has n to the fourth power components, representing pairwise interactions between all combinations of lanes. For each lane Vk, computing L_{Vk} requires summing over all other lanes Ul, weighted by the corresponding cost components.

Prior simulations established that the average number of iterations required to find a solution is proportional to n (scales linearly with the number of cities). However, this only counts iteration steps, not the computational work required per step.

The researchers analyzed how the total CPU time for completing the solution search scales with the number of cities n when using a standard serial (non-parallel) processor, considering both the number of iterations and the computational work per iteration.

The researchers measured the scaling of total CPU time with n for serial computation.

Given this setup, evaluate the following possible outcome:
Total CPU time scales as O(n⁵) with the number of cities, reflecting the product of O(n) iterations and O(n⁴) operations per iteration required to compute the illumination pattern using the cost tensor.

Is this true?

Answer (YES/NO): YES